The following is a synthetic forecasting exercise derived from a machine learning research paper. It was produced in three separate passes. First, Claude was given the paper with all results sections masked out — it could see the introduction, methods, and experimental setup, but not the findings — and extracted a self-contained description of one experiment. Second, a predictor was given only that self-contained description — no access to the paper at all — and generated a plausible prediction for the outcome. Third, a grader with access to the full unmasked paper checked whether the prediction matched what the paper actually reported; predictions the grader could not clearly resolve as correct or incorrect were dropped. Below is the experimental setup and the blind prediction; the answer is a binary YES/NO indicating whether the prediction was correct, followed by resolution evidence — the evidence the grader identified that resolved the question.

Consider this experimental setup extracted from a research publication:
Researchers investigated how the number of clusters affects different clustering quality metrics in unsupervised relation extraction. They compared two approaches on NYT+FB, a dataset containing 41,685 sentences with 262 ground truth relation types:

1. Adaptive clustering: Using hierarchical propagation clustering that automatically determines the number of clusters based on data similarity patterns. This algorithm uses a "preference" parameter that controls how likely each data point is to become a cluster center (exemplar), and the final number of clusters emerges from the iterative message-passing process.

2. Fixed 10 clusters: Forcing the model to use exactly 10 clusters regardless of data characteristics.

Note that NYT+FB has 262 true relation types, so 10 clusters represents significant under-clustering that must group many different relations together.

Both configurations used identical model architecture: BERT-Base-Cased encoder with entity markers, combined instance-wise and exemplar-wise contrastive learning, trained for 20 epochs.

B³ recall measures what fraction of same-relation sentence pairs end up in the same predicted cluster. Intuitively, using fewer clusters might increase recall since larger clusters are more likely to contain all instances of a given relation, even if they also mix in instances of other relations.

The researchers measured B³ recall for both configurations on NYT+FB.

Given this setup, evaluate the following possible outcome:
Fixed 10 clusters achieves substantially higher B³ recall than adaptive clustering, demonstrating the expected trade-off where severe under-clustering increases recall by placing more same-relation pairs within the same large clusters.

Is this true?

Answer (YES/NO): NO